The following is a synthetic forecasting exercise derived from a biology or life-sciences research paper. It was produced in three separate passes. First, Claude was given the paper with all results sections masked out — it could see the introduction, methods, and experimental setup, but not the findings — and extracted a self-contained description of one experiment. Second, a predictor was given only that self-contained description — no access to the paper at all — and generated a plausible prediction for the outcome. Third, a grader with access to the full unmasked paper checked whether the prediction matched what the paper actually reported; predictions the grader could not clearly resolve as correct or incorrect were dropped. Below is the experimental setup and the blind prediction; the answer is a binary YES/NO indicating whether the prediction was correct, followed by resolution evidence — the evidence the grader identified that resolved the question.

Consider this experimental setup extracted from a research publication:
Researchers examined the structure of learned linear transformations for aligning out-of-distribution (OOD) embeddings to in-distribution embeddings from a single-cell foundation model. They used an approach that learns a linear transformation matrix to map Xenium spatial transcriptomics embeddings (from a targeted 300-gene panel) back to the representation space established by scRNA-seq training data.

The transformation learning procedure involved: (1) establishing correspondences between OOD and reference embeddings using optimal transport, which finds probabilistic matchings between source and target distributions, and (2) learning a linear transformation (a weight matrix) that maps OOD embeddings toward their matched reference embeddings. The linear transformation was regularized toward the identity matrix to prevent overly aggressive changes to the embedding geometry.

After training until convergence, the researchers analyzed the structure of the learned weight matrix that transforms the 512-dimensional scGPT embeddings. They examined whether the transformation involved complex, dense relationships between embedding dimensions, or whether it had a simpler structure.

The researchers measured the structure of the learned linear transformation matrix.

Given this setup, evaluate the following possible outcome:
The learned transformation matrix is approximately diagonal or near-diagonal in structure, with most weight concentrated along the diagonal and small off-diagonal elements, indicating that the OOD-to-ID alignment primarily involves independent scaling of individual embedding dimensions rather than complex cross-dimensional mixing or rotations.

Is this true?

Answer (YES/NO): YES